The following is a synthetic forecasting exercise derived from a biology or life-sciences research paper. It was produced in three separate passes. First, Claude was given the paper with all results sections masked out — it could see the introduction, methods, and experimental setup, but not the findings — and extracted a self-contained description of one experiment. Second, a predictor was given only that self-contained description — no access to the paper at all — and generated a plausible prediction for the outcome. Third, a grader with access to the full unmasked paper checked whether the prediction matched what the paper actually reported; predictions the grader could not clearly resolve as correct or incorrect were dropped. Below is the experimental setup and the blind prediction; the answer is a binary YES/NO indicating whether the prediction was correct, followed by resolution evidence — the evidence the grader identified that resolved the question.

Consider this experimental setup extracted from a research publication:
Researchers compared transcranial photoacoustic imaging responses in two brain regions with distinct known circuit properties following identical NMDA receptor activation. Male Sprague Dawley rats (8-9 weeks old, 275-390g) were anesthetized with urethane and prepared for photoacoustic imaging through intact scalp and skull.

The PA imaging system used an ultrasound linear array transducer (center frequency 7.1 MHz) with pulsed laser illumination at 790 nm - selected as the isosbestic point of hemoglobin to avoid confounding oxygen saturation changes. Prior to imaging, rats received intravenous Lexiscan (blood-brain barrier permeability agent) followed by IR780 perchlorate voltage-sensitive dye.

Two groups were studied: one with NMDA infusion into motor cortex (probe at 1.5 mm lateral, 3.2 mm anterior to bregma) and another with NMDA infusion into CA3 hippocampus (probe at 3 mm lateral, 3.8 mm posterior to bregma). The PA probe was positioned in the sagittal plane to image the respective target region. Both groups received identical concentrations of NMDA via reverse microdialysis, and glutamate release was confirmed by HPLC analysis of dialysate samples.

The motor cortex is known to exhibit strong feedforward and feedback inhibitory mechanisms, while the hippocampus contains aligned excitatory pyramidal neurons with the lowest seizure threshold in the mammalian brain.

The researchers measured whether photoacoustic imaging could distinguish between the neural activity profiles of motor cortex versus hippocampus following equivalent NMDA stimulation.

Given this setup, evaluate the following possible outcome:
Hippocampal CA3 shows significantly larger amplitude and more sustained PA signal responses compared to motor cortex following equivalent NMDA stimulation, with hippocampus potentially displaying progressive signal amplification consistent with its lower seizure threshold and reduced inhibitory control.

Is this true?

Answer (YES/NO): NO